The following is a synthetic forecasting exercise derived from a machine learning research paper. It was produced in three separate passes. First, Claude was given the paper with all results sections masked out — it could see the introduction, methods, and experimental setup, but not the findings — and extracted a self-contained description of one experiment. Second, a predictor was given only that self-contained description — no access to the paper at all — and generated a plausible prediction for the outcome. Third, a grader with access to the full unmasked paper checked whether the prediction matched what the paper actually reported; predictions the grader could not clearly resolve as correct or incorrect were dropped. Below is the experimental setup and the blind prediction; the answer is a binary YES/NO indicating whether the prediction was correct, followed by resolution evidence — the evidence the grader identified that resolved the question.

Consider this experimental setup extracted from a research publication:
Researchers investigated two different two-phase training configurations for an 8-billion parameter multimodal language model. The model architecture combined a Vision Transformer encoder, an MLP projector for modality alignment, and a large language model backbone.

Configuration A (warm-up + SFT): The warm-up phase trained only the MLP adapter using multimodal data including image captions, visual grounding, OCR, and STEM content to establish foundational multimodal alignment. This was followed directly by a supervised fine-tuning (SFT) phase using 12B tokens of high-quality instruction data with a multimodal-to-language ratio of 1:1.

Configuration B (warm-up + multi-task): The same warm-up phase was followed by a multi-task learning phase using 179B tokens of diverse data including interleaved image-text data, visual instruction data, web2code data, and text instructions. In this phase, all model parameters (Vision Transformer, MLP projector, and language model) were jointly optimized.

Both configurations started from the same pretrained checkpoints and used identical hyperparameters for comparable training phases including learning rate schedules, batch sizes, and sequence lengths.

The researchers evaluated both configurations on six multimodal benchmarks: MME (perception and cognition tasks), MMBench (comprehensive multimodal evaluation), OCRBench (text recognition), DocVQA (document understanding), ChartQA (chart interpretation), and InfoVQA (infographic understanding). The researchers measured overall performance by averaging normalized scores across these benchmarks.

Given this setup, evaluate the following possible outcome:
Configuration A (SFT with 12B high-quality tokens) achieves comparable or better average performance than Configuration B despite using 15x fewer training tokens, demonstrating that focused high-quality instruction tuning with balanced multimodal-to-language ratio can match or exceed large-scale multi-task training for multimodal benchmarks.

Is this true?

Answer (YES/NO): NO